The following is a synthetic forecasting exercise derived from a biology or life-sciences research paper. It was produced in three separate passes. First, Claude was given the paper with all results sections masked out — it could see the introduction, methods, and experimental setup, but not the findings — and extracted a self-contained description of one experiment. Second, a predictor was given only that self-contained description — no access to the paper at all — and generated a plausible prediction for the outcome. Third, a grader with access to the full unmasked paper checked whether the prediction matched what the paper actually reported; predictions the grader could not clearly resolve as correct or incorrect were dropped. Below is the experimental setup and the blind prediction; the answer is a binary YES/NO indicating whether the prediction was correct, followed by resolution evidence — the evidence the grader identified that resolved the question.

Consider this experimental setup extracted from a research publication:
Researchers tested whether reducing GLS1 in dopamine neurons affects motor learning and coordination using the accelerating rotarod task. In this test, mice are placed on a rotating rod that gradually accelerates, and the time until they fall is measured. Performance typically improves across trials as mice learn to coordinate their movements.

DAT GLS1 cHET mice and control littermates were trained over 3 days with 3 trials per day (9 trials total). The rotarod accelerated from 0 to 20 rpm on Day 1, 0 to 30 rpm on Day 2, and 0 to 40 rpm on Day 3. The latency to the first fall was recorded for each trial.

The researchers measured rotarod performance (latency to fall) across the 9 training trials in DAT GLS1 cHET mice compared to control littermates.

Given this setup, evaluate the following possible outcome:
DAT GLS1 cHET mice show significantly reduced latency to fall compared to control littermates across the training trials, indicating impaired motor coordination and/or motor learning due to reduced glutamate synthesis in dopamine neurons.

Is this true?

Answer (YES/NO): NO